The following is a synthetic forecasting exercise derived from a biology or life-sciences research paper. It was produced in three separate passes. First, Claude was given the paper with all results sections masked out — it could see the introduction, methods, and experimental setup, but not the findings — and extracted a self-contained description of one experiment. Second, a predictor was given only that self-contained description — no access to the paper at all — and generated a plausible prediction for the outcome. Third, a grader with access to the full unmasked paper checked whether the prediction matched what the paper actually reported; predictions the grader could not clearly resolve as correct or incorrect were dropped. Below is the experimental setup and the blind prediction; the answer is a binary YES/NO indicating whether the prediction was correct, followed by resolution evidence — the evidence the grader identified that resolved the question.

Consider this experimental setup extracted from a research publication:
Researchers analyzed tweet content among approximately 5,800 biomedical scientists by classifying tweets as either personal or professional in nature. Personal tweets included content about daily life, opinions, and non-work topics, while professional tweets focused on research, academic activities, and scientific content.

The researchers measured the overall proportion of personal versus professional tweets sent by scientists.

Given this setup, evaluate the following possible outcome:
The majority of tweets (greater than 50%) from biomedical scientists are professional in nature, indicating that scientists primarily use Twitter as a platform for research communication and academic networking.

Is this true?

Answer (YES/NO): NO